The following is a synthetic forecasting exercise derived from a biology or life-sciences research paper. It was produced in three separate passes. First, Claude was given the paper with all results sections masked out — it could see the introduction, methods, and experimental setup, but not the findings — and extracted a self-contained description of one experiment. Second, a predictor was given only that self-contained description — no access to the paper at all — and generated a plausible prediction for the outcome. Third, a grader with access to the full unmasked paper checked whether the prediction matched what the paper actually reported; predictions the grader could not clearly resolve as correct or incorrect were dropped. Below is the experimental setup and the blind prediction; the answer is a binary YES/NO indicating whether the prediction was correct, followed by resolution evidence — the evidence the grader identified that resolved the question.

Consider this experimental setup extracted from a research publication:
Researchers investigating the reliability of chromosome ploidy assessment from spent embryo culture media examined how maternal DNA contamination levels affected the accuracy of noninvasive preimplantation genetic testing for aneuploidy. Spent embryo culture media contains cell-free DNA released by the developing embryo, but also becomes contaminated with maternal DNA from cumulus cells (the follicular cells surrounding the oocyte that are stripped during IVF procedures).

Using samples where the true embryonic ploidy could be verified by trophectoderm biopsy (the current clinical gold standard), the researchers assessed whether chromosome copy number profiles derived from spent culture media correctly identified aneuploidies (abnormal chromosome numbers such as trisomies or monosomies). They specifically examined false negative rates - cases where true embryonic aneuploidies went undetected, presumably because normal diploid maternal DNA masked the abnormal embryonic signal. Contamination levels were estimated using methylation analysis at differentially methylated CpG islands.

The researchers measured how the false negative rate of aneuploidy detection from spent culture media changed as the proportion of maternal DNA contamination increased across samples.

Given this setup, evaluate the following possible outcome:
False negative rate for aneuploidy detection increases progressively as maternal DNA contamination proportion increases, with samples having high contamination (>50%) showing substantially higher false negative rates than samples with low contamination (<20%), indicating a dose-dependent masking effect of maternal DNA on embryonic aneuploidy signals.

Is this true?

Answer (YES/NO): YES